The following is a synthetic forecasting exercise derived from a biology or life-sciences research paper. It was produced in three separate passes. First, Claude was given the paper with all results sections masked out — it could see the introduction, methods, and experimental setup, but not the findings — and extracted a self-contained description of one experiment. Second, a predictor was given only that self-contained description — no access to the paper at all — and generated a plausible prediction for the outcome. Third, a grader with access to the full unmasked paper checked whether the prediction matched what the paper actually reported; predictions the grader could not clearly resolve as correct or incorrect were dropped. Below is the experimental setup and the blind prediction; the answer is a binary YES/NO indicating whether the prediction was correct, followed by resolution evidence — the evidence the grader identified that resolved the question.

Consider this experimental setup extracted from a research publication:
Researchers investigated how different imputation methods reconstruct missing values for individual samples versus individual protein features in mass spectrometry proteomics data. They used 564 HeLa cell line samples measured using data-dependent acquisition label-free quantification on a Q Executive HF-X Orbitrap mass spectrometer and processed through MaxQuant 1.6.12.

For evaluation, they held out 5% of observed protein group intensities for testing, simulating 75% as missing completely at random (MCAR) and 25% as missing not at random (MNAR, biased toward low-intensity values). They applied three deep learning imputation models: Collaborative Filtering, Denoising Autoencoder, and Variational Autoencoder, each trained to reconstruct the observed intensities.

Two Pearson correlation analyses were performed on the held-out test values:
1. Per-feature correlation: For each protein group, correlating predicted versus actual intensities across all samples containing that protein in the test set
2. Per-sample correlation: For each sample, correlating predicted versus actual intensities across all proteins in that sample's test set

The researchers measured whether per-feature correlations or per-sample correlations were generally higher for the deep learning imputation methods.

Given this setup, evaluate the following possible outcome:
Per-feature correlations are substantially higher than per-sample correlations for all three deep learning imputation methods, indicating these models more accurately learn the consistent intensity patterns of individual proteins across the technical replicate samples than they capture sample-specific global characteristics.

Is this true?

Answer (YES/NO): NO